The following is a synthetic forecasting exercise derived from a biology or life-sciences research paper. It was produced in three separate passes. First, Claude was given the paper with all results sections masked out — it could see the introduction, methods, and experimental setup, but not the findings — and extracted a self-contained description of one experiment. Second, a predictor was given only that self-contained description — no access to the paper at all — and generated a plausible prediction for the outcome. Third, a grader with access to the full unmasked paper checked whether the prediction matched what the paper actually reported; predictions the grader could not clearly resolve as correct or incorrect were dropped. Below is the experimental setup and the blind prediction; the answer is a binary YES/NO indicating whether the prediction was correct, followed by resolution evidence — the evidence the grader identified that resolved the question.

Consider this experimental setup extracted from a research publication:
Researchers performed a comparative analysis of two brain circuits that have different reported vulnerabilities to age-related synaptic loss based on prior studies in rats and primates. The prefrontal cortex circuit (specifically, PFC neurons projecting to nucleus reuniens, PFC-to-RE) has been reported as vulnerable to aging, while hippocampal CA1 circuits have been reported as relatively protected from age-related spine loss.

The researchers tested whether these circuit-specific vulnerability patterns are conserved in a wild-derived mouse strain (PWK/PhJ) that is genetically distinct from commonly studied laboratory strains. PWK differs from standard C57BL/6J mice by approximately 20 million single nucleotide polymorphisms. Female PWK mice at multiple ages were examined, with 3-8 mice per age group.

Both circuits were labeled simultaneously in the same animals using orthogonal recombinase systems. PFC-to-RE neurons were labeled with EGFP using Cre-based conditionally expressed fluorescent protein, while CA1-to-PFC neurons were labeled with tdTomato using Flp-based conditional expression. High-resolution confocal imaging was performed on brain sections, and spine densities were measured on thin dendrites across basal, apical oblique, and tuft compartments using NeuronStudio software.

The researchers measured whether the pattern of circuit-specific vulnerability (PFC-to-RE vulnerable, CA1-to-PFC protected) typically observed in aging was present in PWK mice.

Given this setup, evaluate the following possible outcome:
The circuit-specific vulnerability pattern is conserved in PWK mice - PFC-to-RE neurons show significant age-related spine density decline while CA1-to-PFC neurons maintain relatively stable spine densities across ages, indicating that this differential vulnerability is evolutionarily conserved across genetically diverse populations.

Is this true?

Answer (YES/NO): NO